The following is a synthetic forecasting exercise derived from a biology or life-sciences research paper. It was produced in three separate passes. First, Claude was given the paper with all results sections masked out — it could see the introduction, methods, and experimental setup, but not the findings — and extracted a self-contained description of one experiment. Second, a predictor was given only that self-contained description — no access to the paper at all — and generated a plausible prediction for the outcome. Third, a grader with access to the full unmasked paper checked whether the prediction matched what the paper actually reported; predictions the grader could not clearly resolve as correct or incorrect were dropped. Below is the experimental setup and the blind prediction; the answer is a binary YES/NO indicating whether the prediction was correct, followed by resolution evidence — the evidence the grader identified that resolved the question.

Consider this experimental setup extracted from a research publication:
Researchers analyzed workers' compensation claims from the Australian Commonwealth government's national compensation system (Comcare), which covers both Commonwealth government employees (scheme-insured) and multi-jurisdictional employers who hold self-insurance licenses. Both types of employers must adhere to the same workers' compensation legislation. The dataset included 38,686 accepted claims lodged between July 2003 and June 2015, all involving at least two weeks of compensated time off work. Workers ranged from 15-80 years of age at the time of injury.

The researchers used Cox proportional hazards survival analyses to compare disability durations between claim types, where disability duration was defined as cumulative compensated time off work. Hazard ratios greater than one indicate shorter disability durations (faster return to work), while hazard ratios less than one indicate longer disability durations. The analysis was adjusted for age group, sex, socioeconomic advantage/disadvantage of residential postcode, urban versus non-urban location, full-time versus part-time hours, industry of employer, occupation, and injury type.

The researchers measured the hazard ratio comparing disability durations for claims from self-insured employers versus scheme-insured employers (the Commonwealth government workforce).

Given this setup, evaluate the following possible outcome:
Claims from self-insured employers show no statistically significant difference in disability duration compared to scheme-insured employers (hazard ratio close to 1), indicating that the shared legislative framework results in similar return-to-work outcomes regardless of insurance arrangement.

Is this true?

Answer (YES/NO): NO